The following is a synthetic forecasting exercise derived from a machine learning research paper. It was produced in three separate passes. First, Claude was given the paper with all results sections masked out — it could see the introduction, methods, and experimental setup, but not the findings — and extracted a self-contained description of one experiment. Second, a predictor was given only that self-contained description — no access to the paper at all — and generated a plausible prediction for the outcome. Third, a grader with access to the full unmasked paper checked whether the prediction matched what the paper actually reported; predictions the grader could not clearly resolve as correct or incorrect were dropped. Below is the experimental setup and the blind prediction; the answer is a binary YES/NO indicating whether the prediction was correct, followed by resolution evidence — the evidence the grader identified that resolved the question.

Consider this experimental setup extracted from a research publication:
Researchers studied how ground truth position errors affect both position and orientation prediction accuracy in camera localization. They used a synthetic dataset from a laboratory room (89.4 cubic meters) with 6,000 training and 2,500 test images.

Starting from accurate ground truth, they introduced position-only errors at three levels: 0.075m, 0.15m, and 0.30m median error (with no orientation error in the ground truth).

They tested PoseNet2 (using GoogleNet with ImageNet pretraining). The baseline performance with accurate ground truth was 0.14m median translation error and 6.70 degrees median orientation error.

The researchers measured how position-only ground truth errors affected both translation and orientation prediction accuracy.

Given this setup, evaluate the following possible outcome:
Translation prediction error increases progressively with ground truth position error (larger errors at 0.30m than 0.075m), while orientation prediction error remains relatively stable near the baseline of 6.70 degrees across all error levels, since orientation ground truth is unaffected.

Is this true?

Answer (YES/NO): NO